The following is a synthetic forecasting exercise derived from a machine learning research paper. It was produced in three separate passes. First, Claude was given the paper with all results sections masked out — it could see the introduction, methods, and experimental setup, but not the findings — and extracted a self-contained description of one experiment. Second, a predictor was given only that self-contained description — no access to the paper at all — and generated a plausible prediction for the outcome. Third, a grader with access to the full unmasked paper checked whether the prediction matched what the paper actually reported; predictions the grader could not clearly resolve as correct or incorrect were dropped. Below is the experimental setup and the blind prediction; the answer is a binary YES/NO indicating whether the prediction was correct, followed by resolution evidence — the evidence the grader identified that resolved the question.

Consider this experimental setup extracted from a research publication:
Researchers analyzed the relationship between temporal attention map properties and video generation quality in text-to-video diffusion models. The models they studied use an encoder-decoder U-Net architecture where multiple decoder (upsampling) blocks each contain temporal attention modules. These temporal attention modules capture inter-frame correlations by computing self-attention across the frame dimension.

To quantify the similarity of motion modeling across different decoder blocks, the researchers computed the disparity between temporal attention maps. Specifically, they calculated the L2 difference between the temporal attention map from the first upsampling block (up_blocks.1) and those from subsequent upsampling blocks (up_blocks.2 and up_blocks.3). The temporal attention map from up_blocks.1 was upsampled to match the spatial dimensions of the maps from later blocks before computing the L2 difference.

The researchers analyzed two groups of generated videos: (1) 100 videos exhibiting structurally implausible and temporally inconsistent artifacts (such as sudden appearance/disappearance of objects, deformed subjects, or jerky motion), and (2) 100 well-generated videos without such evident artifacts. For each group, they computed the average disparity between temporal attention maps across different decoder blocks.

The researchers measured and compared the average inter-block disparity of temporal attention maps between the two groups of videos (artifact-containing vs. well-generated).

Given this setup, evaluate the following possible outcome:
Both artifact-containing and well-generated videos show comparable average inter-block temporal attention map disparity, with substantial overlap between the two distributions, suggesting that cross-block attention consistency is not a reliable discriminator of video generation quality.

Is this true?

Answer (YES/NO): NO